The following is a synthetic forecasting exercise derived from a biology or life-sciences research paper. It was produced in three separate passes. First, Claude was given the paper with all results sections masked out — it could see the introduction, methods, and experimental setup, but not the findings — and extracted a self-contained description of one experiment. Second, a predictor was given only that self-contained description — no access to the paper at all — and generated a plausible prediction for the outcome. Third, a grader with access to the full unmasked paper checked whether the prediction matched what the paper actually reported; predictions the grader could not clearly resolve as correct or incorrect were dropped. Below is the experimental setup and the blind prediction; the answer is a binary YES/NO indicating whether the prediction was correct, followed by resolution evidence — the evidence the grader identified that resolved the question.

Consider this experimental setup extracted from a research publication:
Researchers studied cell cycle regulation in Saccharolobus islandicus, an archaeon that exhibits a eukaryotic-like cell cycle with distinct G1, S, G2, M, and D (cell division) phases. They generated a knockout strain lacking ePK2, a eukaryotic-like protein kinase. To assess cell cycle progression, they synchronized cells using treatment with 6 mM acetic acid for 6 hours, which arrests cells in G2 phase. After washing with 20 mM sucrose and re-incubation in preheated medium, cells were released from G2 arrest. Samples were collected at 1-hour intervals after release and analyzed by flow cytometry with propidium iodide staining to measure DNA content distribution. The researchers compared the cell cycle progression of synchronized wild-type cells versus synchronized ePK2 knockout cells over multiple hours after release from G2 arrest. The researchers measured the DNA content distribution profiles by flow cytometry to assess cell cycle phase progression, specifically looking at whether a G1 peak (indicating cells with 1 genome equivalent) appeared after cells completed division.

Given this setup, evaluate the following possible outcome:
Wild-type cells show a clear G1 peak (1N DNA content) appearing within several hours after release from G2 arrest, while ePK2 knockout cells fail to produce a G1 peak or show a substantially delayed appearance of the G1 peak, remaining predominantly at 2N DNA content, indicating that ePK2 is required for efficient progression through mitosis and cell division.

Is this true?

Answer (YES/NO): YES